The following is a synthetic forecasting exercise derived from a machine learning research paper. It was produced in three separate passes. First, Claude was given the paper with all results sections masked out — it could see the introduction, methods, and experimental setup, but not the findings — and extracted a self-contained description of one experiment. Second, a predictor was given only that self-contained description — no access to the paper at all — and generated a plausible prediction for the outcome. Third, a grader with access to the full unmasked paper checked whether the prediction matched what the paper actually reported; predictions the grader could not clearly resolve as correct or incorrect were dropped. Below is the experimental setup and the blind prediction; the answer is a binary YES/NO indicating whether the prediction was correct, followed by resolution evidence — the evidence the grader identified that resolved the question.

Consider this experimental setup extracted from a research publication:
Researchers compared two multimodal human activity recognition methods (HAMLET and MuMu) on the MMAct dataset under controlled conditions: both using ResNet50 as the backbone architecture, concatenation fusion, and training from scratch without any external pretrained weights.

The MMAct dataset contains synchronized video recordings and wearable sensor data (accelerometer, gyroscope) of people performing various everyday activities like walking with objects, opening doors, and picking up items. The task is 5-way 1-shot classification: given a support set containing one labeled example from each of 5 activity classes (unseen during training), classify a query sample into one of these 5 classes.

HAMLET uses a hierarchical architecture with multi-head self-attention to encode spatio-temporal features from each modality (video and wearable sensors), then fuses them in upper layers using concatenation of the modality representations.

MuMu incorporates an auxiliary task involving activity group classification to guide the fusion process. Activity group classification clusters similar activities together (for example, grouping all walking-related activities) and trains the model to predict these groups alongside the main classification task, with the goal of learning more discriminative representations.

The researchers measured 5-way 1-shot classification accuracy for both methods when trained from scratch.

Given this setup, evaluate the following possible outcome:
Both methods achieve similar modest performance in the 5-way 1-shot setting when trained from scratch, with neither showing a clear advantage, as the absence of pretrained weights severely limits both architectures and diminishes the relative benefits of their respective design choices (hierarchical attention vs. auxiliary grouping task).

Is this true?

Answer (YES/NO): NO